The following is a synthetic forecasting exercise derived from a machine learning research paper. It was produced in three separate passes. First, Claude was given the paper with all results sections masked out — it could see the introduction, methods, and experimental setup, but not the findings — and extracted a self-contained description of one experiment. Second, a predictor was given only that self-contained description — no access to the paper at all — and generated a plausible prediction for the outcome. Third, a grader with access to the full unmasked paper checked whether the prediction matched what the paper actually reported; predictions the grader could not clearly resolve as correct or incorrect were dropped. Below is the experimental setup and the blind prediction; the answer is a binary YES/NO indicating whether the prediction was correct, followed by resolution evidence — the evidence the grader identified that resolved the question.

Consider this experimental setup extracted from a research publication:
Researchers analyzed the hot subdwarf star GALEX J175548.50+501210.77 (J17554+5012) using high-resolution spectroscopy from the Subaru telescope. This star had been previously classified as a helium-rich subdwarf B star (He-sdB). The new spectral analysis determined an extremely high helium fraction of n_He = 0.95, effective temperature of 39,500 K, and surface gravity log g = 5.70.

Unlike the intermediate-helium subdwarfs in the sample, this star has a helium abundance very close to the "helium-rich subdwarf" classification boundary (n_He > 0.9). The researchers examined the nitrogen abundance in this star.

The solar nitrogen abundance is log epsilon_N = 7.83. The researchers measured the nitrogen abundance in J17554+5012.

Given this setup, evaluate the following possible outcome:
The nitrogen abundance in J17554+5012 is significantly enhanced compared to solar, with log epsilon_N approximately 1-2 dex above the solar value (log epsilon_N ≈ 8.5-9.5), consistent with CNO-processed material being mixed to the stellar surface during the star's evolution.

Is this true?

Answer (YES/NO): YES